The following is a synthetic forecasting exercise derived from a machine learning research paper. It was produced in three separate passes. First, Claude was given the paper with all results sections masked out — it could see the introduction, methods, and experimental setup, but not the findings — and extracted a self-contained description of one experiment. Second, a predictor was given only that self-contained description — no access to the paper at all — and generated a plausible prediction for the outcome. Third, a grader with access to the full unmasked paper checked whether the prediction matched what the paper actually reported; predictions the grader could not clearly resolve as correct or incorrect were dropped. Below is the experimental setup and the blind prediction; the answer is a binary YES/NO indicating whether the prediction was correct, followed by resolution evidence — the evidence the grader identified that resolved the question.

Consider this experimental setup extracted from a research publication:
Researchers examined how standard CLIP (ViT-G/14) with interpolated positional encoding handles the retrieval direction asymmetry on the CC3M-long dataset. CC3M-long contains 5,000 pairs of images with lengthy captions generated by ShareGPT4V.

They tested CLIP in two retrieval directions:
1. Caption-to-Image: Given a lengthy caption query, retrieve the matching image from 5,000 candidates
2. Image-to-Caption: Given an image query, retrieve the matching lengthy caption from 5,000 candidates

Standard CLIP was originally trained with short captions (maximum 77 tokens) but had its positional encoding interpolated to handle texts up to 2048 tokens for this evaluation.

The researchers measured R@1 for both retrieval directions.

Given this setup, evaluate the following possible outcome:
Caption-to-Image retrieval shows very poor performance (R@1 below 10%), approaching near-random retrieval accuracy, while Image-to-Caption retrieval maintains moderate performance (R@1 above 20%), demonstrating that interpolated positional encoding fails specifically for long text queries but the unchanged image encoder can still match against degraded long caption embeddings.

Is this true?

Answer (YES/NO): NO